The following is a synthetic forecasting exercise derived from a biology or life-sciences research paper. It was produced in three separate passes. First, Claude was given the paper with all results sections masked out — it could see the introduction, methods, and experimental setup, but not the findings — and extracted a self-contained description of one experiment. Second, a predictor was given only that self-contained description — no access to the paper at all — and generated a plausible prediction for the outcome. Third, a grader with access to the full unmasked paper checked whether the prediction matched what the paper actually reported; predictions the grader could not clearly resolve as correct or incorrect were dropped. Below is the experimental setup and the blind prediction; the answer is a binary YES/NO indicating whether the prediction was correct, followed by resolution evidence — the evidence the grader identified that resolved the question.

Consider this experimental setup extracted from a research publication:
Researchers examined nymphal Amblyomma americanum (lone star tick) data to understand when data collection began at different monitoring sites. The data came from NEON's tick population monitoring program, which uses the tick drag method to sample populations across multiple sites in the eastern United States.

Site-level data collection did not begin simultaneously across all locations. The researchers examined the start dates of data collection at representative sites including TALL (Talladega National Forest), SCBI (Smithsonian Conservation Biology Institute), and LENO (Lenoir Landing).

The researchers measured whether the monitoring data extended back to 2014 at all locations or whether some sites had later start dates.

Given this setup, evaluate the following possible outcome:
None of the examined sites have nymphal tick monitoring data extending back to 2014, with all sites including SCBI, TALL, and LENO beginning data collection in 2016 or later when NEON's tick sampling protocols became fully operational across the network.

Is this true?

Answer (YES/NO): NO